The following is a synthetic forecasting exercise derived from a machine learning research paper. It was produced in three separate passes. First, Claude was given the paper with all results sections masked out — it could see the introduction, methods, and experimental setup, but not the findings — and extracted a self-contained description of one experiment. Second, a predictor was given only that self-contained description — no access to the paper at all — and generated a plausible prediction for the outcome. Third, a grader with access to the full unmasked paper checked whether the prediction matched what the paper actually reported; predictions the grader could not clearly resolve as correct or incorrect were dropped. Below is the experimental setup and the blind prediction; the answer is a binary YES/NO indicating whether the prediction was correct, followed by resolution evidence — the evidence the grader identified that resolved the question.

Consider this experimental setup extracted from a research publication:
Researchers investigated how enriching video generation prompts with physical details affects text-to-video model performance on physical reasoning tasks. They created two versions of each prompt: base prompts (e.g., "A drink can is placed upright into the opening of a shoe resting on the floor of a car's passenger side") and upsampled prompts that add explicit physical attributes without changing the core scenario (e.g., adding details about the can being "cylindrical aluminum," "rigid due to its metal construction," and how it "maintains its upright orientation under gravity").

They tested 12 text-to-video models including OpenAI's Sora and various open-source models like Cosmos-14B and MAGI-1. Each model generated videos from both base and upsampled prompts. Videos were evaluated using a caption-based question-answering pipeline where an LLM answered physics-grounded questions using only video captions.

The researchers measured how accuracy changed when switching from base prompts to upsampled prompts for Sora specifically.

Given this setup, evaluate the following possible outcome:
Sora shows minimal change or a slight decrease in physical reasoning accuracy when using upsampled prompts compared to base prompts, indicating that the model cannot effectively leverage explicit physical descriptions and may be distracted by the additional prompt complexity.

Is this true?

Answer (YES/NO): YES